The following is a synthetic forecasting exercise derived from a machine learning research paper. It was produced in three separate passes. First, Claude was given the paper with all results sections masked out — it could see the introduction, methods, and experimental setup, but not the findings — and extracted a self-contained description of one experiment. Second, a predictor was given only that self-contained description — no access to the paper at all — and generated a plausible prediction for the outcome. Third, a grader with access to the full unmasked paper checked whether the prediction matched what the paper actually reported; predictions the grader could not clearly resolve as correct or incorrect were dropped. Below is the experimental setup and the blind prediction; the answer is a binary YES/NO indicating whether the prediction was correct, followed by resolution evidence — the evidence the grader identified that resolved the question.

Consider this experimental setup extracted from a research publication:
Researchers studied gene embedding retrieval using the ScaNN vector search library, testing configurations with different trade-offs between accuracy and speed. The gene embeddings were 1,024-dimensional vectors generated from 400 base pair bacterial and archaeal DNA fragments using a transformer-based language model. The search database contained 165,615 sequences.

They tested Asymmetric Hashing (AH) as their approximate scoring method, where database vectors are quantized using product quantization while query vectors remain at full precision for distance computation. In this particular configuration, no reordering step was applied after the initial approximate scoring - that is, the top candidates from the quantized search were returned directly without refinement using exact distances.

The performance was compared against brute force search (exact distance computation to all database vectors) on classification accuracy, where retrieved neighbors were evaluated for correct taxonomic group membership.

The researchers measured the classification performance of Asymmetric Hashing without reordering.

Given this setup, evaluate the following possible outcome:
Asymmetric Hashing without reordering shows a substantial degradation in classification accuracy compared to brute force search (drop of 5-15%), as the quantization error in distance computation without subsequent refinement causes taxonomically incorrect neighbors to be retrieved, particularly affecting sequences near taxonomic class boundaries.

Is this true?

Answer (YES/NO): NO